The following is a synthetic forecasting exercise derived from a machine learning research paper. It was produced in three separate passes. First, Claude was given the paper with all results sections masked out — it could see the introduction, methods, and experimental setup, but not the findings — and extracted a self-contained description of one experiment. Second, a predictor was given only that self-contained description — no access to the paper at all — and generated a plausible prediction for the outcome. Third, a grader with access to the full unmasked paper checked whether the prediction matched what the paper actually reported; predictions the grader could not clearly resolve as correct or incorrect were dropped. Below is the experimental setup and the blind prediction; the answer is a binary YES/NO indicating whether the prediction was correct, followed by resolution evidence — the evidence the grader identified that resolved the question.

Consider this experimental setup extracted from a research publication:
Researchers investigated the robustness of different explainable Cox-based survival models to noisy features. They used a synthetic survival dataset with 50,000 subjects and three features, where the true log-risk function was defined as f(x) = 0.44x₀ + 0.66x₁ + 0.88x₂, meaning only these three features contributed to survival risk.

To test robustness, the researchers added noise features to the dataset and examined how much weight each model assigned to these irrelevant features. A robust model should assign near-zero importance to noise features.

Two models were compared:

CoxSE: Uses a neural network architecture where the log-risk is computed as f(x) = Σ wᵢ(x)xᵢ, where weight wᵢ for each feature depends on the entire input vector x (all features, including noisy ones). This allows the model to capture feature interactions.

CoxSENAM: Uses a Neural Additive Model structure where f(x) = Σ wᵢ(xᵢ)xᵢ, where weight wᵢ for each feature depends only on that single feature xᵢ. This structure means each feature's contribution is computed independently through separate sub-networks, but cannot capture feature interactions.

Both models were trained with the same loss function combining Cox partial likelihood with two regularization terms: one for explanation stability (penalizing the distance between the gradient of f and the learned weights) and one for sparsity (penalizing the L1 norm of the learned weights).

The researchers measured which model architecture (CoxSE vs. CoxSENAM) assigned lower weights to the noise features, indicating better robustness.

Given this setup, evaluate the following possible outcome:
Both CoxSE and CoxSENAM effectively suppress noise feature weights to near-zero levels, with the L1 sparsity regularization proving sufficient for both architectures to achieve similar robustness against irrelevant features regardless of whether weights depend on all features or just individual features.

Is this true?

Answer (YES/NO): NO